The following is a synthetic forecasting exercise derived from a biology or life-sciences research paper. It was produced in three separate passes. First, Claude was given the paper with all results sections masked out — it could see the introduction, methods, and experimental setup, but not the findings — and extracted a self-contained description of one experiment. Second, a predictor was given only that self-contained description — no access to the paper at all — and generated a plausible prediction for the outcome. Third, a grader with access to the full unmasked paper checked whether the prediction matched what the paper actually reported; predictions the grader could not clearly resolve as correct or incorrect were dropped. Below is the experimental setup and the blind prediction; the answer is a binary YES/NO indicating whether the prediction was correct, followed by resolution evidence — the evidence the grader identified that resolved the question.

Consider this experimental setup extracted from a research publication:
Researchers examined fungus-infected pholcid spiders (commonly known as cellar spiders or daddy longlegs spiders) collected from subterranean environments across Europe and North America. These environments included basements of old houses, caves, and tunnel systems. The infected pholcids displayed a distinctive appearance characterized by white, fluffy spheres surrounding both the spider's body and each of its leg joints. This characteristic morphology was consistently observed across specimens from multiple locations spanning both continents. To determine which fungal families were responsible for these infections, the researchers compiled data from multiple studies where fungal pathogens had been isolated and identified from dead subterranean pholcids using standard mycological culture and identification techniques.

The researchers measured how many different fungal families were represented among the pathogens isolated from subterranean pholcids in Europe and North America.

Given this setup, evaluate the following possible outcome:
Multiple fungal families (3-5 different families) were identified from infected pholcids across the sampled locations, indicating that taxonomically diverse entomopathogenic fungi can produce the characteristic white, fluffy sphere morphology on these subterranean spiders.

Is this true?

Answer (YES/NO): NO